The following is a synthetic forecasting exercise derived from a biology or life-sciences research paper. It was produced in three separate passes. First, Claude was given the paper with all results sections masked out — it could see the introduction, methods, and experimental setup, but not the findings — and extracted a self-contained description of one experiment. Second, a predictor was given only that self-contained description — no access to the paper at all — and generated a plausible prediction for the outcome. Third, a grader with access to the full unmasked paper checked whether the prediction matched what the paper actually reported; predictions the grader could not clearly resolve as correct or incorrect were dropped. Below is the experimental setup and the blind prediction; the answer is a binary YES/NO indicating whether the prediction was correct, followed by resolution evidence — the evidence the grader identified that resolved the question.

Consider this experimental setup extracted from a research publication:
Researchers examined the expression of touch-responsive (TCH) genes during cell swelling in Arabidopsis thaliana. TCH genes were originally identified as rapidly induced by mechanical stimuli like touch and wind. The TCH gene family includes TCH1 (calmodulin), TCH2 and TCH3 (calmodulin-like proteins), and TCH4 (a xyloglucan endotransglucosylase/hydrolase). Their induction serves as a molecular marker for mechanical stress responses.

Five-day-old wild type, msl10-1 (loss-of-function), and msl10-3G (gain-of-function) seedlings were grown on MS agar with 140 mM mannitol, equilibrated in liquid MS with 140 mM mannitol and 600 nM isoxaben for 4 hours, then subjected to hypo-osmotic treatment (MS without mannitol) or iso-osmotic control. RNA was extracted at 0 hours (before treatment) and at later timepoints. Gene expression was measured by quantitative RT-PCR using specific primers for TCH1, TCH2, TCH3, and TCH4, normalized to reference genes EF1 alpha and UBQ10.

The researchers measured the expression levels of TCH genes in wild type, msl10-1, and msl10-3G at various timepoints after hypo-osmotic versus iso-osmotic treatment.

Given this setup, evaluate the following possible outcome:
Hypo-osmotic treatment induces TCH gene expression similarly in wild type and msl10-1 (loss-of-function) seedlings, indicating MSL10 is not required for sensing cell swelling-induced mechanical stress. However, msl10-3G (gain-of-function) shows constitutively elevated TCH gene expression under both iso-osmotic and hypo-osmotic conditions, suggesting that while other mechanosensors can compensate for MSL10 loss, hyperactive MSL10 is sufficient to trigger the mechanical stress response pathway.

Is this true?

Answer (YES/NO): NO